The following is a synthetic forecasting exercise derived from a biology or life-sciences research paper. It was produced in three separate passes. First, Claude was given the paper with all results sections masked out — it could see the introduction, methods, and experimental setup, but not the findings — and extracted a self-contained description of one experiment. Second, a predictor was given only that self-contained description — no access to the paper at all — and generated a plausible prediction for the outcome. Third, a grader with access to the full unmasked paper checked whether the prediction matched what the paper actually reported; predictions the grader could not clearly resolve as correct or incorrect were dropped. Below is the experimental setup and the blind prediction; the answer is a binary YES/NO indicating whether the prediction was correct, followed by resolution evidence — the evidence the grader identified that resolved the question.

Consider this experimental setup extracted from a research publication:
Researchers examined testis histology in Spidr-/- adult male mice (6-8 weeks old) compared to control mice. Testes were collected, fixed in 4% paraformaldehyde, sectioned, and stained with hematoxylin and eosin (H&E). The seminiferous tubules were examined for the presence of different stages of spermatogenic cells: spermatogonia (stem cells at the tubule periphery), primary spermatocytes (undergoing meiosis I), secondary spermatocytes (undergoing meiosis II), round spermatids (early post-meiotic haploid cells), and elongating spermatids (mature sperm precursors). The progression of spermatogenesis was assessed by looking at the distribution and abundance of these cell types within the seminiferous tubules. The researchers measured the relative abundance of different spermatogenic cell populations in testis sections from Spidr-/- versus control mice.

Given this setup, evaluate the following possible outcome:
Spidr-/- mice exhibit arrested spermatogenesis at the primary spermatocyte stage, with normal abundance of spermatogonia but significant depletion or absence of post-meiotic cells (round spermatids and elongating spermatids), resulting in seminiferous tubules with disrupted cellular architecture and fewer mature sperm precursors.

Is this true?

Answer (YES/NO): NO